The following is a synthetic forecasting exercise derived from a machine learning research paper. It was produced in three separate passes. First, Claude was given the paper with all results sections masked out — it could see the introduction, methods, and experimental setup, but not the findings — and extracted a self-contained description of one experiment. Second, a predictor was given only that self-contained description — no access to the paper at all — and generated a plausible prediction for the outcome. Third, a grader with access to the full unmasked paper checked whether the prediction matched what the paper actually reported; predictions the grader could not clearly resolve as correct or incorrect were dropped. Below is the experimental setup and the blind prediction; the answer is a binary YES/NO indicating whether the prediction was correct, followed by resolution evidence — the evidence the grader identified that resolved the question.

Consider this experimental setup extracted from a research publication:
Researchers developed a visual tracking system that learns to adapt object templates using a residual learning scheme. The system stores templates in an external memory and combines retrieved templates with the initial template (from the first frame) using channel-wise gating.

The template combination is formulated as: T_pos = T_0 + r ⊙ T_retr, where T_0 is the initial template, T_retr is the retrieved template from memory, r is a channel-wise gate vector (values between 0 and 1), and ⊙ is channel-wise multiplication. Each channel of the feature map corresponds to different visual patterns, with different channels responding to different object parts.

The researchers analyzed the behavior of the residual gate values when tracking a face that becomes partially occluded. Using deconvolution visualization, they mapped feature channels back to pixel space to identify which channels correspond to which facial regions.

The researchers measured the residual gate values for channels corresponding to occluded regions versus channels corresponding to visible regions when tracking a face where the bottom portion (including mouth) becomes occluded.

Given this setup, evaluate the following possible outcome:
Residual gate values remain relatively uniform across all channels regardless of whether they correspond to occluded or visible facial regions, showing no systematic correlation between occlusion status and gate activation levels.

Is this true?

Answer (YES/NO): NO